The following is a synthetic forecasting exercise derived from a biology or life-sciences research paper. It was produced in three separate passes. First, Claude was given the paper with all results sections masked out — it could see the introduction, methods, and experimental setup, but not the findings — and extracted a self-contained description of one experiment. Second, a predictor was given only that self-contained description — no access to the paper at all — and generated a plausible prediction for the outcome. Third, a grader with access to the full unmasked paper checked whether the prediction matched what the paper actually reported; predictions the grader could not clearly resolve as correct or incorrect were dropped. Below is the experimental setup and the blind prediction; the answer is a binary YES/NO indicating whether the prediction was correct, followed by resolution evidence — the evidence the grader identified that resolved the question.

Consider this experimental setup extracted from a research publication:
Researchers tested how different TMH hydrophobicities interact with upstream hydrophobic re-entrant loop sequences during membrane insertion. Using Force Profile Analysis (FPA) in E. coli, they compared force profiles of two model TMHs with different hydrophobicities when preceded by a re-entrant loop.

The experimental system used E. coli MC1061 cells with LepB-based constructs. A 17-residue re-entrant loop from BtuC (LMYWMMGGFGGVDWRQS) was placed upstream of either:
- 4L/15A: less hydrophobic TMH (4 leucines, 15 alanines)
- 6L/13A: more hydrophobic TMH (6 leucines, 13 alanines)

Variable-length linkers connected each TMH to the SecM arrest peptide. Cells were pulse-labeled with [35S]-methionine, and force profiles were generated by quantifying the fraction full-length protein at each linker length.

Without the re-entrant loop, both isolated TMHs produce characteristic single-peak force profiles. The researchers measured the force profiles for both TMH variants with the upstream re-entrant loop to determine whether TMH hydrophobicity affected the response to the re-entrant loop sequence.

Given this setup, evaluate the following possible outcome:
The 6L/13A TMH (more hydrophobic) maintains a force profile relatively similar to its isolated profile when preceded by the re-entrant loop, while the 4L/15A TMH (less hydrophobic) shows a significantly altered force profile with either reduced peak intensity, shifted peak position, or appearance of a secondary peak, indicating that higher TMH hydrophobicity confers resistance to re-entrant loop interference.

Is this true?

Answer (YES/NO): YES